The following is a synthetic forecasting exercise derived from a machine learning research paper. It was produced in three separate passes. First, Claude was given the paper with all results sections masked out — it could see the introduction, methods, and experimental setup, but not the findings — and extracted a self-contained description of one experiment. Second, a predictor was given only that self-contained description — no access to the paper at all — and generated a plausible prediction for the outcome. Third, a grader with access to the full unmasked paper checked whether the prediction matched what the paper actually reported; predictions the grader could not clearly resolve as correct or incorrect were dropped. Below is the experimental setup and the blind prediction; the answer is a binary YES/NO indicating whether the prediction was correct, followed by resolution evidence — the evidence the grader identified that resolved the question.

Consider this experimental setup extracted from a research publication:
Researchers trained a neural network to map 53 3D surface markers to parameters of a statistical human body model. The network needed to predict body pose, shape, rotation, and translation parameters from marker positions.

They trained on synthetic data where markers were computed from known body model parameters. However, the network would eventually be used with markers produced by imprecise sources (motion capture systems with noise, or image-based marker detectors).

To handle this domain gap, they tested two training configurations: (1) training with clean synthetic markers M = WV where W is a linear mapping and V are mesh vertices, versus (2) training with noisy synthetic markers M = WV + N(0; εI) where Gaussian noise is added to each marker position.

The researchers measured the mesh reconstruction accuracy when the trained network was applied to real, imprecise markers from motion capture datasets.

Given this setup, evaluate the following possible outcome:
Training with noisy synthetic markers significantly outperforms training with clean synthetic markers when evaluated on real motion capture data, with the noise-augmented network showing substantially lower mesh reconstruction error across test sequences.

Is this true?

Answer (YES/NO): NO